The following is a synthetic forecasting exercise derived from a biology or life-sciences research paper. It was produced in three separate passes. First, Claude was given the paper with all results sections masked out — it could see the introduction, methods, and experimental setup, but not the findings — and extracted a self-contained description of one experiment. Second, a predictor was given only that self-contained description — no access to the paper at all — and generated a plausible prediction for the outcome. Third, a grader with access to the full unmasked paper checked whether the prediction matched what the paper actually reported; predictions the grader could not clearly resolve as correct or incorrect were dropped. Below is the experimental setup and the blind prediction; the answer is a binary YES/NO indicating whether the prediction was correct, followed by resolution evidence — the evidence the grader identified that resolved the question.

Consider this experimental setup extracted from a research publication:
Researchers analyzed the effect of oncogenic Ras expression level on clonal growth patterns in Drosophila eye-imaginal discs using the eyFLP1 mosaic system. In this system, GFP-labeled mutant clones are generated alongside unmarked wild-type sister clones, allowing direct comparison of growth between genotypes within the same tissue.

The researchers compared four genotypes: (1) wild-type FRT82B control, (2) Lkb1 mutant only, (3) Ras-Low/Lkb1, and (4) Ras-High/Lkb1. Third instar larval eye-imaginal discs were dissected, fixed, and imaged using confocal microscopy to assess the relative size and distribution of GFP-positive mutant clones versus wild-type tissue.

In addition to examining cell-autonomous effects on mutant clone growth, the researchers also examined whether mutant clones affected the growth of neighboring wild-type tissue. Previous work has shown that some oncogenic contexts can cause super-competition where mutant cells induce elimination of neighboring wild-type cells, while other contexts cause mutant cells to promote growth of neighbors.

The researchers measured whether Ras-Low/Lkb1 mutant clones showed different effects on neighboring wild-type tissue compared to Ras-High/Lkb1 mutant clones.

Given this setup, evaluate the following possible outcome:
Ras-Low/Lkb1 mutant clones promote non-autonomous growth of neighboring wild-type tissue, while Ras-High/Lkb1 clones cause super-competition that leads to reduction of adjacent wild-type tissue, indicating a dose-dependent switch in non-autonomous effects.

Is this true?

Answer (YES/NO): NO